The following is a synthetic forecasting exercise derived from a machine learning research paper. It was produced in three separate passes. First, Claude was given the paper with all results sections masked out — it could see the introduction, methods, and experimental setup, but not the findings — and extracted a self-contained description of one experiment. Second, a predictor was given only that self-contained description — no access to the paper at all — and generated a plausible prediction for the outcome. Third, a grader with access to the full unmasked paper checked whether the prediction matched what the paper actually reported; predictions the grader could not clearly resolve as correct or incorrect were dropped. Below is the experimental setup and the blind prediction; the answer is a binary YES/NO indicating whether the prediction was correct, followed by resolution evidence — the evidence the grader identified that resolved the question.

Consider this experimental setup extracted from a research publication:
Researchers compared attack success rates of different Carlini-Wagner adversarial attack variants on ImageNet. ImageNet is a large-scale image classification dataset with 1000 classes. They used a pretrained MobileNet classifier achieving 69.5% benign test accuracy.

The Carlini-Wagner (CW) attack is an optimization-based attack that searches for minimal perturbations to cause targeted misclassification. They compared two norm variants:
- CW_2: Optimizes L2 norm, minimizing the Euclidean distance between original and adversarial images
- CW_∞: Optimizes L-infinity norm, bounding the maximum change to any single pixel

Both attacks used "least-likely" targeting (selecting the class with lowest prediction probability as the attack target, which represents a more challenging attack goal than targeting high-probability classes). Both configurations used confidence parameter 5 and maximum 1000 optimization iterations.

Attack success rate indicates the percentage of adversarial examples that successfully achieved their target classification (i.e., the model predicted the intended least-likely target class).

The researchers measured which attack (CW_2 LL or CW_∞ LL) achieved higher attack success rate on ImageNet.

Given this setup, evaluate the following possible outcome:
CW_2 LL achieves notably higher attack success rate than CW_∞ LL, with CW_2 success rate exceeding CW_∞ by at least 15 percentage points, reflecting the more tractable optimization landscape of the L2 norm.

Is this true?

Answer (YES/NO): NO